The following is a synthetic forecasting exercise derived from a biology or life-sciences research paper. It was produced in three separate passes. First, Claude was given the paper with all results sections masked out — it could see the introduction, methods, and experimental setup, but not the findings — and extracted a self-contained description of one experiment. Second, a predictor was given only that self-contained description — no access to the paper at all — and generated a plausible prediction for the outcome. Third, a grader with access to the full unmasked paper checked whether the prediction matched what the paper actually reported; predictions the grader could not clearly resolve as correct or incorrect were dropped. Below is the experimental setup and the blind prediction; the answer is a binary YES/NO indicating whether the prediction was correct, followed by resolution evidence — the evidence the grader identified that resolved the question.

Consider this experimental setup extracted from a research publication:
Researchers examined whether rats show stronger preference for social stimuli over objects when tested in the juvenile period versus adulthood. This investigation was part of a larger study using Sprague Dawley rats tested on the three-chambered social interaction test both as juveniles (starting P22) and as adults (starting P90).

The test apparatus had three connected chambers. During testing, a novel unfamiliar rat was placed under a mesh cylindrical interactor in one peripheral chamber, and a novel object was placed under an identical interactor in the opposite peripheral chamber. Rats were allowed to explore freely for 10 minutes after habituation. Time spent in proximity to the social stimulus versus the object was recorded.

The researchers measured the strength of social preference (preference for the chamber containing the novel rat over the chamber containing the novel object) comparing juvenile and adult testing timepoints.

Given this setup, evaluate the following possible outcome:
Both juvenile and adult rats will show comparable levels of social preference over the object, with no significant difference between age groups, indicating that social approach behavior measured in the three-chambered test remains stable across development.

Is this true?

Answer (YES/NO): NO